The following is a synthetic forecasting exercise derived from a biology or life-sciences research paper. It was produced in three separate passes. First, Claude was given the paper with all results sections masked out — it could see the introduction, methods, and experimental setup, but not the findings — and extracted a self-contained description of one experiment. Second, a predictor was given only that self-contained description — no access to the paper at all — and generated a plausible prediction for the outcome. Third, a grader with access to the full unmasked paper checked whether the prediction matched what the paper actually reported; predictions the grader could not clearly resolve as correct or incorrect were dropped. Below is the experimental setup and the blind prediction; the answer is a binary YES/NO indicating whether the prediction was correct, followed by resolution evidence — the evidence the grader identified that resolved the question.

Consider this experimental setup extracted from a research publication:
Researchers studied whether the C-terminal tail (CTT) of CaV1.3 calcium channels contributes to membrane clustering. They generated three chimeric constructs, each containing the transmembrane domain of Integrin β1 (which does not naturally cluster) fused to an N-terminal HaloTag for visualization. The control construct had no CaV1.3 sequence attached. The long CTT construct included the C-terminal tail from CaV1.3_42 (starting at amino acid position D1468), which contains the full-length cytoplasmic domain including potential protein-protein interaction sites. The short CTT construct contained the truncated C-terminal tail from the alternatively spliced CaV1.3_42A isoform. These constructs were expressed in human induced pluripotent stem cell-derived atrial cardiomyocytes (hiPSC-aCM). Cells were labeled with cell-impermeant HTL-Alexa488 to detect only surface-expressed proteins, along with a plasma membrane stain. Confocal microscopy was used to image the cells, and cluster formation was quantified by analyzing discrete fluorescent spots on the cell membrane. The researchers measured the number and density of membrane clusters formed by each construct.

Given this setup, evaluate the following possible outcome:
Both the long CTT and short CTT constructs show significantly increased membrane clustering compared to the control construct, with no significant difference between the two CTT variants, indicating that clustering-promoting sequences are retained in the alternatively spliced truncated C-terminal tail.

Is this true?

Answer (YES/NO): NO